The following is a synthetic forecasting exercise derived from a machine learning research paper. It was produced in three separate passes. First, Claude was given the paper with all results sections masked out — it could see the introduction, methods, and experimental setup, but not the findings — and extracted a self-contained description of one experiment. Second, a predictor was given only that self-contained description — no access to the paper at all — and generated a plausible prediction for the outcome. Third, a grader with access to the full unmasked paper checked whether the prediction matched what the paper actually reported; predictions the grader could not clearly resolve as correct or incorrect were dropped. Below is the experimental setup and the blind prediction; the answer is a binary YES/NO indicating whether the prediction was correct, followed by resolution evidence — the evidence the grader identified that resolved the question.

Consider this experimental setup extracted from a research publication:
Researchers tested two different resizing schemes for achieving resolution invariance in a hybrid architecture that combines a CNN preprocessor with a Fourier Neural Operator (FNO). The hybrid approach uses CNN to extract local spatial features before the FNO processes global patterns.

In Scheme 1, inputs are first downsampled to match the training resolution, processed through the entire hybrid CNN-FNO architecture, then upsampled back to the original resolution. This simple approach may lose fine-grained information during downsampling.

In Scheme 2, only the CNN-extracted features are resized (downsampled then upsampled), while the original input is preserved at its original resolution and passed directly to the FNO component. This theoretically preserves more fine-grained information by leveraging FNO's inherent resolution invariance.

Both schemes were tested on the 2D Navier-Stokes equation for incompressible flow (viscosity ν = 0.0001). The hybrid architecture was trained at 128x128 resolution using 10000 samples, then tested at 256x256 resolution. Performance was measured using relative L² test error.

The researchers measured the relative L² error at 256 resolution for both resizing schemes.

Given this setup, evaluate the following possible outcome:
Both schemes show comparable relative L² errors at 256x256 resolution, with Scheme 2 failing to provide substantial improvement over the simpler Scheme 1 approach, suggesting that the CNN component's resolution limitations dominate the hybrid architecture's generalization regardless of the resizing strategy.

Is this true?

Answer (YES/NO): YES